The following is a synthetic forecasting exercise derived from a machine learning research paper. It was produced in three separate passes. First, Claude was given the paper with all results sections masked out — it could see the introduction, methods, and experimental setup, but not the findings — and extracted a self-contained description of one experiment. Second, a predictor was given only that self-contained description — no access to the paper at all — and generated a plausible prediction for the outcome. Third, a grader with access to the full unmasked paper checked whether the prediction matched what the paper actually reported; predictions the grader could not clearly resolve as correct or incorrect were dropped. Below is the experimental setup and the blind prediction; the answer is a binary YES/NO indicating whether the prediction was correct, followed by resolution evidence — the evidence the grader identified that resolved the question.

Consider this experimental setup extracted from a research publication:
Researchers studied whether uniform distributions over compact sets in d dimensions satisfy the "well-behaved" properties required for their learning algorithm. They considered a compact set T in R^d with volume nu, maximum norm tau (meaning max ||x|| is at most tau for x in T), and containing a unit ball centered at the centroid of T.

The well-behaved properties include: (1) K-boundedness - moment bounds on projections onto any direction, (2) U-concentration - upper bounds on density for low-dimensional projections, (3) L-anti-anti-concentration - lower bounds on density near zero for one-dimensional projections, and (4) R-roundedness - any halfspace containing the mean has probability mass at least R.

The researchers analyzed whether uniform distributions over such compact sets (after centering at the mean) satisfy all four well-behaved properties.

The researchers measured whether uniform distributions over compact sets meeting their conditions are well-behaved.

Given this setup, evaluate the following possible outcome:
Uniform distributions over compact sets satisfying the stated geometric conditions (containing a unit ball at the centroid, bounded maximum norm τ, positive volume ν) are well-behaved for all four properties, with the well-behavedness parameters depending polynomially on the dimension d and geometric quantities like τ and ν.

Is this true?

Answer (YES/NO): NO